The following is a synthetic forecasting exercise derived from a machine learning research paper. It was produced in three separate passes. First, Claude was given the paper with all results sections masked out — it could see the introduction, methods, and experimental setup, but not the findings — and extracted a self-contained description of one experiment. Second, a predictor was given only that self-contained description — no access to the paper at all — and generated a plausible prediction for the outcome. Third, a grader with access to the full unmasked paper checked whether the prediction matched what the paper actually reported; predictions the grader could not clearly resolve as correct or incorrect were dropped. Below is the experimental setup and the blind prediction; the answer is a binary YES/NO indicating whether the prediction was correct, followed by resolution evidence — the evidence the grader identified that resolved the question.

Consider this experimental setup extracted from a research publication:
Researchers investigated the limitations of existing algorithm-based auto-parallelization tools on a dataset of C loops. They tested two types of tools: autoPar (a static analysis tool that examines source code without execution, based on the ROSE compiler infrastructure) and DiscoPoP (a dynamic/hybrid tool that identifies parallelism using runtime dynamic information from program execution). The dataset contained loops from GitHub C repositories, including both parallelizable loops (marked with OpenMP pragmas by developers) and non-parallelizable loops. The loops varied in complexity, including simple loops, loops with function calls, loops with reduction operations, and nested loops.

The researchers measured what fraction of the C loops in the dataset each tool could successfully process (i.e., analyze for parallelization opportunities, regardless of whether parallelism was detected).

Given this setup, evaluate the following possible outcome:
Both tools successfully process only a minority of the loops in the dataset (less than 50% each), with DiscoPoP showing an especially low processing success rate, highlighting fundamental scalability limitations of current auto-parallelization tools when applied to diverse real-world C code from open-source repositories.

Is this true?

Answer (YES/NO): YES